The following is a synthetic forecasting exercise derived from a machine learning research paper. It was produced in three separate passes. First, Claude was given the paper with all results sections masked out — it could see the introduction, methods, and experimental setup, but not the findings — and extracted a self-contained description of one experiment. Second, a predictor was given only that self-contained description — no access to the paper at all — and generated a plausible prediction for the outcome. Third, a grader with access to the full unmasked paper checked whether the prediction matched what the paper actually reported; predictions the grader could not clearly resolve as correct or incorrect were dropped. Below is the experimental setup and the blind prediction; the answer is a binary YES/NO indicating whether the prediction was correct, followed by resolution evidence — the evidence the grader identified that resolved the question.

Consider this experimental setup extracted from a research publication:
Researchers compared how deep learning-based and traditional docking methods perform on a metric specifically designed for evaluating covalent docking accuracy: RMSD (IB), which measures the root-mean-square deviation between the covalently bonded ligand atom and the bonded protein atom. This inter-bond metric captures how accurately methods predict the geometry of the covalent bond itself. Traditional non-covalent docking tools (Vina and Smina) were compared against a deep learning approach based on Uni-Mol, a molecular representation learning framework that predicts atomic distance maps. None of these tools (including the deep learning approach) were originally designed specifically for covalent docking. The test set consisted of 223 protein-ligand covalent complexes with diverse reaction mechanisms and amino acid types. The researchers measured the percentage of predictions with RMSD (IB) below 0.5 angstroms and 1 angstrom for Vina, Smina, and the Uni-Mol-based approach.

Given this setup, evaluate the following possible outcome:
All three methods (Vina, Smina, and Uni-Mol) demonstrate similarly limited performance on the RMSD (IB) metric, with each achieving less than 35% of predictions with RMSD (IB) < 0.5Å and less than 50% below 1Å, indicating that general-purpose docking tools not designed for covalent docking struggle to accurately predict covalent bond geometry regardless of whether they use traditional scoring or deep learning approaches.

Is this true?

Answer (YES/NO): NO